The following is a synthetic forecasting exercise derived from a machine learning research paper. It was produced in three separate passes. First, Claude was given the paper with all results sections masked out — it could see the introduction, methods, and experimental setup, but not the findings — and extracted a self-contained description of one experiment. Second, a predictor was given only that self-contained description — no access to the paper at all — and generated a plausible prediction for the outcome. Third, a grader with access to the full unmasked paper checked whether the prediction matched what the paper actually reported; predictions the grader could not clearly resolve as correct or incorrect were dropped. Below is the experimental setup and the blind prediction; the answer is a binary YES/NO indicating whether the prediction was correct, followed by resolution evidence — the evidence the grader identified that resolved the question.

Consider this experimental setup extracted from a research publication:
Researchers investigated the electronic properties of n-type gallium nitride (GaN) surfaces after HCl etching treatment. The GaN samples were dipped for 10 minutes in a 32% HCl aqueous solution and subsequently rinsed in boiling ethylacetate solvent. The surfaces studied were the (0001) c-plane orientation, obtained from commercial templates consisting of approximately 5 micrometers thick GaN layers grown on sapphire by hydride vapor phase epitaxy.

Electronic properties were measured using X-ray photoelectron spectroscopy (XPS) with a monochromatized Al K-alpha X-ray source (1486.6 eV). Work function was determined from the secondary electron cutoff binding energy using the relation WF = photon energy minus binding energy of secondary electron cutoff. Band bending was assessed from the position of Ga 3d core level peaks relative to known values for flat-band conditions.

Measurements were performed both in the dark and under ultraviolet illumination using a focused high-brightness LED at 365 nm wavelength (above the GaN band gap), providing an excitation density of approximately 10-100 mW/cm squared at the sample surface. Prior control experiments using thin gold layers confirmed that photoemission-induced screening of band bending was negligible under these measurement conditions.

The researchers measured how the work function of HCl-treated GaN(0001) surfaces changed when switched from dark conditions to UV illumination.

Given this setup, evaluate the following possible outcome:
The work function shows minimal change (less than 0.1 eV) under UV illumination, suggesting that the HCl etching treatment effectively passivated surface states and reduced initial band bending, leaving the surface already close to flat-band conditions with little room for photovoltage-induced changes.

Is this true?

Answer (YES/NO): NO